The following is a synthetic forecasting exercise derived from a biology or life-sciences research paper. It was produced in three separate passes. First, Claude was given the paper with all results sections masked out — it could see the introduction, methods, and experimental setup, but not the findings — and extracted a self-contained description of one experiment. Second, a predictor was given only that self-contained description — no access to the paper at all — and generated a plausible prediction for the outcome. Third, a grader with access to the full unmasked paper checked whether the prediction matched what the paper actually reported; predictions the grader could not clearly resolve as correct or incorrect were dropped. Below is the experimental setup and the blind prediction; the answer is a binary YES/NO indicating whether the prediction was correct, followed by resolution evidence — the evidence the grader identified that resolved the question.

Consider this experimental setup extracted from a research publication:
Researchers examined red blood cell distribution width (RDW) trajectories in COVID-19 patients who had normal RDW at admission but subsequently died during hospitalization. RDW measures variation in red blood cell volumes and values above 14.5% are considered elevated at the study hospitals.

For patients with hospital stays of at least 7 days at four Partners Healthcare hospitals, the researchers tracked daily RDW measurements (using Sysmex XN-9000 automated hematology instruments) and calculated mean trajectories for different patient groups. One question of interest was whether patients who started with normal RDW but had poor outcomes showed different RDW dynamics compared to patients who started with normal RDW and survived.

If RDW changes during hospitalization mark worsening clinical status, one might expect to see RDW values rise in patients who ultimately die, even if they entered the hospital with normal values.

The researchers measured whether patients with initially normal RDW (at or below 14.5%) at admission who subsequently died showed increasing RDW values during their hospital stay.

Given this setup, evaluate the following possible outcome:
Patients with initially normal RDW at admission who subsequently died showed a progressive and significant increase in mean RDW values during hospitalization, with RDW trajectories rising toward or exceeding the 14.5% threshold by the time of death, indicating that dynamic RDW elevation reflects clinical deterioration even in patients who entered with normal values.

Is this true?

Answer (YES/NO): YES